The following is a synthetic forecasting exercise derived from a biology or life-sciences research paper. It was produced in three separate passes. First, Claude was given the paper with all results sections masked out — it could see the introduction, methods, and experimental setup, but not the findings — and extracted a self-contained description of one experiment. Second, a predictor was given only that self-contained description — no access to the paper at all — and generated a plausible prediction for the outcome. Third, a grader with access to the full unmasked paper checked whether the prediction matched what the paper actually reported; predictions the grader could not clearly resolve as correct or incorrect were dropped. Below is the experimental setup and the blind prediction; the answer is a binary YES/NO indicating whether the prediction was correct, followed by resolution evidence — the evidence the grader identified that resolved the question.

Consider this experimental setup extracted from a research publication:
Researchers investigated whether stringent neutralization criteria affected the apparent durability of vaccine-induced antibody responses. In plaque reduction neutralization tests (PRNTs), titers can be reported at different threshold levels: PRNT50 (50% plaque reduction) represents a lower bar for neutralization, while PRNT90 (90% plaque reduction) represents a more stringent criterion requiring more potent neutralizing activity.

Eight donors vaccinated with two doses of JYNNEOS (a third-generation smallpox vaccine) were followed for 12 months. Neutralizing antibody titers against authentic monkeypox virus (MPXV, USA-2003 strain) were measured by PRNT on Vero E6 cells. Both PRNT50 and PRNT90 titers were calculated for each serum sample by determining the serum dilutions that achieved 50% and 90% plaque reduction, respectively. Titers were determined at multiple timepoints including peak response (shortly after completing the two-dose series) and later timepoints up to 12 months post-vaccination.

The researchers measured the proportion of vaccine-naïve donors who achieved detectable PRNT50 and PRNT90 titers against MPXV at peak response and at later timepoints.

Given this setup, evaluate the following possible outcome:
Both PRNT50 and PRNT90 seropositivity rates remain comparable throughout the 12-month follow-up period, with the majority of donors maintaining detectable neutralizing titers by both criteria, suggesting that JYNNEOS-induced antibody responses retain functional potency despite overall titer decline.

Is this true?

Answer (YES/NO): NO